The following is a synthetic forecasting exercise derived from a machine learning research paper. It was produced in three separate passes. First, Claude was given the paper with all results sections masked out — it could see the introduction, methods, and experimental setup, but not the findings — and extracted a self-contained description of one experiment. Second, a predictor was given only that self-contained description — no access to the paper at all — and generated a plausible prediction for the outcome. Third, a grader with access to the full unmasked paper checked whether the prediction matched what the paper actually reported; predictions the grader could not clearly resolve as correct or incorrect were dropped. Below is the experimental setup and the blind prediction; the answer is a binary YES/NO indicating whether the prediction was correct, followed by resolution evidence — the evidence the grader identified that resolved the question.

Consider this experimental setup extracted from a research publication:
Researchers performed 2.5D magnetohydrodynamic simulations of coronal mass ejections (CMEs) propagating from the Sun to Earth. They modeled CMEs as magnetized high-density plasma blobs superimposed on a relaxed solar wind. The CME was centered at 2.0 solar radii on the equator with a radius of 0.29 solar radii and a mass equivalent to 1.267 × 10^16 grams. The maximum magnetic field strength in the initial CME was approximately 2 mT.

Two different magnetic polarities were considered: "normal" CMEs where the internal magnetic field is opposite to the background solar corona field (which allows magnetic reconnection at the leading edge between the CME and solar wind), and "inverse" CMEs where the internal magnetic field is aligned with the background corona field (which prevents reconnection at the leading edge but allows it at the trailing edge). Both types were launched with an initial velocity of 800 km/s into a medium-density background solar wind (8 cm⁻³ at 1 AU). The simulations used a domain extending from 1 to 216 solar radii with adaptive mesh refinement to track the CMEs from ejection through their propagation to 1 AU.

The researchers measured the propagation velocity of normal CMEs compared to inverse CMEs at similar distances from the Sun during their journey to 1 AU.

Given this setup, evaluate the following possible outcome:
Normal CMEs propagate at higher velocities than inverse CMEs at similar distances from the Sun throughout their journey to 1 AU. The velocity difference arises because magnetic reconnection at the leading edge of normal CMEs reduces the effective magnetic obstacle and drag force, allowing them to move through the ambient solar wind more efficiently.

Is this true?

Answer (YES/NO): NO